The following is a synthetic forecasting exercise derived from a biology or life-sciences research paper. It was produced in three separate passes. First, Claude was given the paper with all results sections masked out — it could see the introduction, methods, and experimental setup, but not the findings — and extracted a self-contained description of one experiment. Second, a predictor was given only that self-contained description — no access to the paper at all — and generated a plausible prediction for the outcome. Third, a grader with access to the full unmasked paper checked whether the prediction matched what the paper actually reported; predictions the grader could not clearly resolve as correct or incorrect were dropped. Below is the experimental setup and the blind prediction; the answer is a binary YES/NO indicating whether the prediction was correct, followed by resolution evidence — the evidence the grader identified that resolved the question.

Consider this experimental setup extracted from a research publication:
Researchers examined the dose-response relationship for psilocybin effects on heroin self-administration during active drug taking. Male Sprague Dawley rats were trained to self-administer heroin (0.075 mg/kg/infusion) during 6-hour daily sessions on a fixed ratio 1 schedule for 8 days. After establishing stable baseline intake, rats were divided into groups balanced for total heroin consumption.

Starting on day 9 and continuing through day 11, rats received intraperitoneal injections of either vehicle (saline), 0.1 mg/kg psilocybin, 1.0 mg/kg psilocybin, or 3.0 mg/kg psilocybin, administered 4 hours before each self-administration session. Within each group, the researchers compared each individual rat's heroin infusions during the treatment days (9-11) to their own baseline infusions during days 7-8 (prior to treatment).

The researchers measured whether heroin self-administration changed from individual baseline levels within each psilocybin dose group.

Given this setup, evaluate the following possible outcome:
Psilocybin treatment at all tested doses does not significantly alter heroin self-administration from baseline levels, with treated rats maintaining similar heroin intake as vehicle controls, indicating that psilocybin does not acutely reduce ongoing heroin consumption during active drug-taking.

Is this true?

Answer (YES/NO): YES